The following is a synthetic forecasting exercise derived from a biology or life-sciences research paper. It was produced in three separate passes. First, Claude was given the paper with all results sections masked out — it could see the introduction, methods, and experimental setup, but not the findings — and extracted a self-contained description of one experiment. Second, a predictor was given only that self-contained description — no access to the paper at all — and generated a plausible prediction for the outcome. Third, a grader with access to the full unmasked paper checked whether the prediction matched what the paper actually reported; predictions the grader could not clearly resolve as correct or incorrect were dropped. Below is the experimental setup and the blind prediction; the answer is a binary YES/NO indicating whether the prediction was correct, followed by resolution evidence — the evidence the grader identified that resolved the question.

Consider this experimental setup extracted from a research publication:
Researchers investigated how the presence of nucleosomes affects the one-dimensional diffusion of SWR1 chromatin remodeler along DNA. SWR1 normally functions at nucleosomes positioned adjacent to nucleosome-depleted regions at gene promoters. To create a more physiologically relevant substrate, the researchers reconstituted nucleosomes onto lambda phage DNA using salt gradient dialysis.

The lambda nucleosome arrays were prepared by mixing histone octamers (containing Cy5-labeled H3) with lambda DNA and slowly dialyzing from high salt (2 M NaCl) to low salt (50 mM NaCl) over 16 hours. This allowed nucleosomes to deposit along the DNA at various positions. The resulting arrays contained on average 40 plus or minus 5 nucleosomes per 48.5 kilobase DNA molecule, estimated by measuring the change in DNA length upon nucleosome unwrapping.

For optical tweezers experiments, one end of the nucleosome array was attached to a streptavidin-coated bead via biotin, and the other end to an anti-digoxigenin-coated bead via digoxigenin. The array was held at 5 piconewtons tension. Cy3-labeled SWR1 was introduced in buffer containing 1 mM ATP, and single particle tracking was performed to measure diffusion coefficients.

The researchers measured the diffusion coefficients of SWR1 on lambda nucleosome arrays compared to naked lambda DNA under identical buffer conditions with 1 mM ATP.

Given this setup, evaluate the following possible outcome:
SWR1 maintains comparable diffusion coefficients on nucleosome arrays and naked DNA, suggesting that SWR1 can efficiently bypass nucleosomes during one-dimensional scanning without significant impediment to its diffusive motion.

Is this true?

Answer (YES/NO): NO